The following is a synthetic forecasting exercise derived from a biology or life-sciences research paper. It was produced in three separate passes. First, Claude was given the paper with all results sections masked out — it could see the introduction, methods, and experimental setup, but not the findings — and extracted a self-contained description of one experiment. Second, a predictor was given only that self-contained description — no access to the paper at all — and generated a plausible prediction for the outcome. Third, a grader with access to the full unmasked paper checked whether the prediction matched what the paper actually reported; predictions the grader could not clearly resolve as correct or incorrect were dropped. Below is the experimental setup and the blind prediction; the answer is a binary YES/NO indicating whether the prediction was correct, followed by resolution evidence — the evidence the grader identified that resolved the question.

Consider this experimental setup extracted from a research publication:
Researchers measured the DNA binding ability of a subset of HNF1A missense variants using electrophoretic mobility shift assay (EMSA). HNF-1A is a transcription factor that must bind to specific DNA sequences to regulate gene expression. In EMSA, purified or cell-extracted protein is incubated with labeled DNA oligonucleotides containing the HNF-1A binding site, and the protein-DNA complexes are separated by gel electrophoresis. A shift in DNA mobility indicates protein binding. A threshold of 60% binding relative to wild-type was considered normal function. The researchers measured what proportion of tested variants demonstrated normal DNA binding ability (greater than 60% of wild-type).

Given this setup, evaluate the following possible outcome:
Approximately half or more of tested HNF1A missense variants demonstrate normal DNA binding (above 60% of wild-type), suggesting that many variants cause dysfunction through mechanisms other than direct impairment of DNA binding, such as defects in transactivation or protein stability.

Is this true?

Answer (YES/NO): YES